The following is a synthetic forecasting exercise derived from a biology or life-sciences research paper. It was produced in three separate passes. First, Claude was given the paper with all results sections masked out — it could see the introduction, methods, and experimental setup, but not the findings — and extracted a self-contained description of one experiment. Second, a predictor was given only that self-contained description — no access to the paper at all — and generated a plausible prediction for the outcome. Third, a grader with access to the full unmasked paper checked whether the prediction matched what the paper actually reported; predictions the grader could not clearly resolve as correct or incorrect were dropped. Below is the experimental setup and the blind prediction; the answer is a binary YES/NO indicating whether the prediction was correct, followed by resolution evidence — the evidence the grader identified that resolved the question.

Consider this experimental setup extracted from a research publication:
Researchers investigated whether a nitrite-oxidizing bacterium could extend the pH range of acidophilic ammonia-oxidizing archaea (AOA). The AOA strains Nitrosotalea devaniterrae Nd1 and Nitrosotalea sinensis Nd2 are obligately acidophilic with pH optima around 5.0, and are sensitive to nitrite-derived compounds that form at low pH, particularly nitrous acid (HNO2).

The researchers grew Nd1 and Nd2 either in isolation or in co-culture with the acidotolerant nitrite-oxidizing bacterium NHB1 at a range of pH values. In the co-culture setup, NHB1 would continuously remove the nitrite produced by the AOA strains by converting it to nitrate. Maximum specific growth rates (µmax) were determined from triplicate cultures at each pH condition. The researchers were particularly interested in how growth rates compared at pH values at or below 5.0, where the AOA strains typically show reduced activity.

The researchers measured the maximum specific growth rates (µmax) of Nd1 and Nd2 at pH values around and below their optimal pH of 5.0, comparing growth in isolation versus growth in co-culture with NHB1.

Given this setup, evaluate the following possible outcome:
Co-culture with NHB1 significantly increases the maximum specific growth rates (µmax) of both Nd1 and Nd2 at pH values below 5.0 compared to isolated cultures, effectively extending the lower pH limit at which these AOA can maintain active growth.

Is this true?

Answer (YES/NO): YES